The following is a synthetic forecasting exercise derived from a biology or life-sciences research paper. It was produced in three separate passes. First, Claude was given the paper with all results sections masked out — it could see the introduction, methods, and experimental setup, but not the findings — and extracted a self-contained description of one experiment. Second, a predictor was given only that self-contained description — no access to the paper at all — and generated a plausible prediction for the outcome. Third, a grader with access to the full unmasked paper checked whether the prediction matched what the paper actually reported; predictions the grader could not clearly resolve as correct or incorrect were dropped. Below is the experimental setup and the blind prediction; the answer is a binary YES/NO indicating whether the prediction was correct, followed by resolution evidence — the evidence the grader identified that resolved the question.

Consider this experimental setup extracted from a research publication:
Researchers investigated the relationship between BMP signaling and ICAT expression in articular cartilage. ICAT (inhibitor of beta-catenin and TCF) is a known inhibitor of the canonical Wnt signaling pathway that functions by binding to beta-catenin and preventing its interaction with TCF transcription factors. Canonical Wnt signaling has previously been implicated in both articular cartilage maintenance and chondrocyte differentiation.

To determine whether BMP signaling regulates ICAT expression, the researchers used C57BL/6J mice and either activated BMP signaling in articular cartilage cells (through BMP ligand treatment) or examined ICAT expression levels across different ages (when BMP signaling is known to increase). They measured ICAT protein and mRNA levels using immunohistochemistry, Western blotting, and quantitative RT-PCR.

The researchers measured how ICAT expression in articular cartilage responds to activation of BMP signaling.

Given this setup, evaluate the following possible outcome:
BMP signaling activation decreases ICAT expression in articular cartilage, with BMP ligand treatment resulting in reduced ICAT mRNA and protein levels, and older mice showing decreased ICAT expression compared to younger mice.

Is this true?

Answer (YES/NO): NO